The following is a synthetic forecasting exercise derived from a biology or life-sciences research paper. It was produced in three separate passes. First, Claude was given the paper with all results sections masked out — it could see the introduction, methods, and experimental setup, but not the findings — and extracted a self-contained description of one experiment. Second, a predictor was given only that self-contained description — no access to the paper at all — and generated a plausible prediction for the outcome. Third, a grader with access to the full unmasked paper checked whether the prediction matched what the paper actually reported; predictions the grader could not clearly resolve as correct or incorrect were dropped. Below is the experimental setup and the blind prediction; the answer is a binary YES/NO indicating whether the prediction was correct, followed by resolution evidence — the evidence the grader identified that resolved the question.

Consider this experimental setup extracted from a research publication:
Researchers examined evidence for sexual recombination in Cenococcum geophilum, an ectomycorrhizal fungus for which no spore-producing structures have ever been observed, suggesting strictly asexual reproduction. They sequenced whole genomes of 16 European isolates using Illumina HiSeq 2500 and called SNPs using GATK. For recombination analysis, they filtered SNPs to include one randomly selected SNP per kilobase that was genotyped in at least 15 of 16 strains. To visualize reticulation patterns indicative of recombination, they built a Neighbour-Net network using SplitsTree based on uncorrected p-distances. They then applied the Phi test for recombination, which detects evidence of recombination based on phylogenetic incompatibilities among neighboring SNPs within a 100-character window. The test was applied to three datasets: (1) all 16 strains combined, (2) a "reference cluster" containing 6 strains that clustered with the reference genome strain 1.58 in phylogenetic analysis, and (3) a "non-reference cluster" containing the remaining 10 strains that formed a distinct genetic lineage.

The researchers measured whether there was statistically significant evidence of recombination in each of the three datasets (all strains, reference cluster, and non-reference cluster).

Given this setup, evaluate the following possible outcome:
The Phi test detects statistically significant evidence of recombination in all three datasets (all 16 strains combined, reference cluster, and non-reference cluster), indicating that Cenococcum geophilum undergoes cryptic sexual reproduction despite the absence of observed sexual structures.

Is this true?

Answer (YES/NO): NO